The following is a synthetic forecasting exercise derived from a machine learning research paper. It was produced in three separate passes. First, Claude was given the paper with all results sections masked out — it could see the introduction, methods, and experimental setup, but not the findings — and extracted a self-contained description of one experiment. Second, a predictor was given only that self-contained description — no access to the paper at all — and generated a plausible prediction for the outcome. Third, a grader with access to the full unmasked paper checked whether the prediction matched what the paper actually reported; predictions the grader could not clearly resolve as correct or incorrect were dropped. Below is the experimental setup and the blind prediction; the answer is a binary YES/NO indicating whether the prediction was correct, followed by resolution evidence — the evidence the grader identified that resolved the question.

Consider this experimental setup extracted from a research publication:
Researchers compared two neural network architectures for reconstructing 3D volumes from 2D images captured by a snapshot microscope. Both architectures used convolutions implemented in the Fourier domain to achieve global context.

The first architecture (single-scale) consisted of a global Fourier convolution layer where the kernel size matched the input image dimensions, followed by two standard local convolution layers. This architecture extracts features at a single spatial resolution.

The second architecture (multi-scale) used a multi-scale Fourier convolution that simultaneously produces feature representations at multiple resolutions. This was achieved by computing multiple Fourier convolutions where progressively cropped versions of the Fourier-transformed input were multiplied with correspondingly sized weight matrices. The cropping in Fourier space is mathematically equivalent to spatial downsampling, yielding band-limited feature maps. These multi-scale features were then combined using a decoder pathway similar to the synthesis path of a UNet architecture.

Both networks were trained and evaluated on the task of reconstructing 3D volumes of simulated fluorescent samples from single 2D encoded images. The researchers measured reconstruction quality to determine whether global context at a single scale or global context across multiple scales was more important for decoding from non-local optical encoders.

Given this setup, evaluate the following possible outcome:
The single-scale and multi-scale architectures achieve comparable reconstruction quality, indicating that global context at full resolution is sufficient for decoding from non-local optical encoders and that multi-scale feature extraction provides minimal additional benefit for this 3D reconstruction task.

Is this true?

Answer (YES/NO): YES